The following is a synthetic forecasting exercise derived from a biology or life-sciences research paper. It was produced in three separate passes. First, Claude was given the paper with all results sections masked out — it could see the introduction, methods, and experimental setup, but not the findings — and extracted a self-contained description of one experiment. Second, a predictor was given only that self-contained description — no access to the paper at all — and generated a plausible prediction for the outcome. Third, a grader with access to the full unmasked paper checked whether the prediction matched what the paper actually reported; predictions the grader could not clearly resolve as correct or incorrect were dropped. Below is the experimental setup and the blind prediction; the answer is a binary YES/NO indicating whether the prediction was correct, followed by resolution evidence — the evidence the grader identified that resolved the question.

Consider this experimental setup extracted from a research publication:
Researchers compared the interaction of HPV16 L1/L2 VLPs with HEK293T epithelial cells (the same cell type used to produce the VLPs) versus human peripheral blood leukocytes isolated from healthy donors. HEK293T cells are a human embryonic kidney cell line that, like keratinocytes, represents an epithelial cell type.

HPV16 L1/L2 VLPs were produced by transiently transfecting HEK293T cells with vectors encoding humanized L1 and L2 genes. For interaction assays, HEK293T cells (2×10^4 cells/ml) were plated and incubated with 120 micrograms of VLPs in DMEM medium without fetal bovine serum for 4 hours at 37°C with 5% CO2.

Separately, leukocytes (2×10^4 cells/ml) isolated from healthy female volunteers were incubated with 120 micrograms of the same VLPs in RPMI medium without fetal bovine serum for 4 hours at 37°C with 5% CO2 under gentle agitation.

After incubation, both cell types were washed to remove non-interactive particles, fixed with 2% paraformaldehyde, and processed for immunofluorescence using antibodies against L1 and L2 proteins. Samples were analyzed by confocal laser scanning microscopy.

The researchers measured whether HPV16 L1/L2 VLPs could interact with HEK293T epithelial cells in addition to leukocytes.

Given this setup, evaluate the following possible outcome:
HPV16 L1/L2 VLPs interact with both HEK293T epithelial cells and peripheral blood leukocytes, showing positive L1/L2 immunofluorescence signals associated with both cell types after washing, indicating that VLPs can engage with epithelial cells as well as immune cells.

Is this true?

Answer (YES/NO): YES